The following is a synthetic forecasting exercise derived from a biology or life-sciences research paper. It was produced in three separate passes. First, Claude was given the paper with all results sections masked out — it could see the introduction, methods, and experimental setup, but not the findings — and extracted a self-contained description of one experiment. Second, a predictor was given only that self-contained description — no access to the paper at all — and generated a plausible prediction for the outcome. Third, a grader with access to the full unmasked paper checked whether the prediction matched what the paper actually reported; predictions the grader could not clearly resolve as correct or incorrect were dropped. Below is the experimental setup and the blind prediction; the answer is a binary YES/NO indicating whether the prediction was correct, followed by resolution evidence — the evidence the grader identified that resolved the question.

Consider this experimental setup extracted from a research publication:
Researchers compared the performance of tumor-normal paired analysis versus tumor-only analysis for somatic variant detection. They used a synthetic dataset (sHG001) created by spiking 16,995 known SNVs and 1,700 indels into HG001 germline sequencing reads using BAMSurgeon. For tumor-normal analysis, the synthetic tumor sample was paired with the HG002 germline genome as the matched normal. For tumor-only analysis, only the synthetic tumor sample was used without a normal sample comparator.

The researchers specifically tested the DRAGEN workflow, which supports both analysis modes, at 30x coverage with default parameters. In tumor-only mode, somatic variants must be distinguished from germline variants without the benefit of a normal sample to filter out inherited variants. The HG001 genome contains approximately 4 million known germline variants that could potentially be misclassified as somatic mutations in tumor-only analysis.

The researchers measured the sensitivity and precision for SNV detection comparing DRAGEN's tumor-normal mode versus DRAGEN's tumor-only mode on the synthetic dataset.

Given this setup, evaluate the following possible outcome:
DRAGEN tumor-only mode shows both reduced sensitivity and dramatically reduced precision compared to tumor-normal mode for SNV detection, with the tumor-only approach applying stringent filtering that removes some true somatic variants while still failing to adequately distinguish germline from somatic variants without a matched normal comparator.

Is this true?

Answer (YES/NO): NO